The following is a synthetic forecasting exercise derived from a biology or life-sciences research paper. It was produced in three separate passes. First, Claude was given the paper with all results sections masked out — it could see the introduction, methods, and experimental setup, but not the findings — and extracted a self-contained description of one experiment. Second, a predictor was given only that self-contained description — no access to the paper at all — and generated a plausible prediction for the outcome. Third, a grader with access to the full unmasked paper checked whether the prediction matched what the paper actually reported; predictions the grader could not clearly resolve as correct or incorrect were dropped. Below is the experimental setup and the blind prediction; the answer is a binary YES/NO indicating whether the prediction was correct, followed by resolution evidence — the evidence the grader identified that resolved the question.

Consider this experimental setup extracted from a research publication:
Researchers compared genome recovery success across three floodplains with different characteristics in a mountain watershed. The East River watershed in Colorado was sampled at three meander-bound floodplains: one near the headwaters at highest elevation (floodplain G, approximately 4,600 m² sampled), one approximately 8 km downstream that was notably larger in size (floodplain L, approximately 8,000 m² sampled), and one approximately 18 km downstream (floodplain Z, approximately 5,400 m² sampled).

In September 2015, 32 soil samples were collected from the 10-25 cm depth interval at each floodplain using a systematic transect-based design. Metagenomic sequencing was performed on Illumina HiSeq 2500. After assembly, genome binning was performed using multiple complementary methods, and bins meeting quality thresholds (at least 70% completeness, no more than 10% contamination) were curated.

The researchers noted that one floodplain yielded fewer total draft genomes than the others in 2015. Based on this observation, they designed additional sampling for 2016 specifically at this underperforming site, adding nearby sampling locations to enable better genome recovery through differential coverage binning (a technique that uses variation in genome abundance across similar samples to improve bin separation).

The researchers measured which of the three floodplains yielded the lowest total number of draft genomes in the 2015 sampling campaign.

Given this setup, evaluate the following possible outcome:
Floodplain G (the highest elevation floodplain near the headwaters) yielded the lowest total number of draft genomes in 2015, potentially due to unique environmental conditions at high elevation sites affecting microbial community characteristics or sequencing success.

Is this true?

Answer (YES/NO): NO